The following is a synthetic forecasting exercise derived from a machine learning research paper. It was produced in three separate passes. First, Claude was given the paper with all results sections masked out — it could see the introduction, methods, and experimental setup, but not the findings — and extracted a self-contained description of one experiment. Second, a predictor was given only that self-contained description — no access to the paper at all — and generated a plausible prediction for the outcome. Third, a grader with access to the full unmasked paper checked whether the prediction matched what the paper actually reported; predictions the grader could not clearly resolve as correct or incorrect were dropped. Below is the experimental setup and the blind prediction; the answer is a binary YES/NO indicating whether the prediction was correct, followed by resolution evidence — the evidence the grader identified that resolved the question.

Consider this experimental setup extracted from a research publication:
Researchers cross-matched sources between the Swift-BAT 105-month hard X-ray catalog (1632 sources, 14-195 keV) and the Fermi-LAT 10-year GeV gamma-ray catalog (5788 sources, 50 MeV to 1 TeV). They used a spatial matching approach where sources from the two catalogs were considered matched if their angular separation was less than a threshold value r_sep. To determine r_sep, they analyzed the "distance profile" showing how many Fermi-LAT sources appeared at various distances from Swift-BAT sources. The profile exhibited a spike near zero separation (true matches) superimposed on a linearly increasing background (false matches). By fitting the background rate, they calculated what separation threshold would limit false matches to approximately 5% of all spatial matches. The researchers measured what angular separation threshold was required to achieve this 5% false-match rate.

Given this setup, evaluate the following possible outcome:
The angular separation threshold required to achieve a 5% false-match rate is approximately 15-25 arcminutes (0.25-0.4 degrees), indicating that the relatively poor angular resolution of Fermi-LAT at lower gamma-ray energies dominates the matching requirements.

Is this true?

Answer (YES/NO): NO